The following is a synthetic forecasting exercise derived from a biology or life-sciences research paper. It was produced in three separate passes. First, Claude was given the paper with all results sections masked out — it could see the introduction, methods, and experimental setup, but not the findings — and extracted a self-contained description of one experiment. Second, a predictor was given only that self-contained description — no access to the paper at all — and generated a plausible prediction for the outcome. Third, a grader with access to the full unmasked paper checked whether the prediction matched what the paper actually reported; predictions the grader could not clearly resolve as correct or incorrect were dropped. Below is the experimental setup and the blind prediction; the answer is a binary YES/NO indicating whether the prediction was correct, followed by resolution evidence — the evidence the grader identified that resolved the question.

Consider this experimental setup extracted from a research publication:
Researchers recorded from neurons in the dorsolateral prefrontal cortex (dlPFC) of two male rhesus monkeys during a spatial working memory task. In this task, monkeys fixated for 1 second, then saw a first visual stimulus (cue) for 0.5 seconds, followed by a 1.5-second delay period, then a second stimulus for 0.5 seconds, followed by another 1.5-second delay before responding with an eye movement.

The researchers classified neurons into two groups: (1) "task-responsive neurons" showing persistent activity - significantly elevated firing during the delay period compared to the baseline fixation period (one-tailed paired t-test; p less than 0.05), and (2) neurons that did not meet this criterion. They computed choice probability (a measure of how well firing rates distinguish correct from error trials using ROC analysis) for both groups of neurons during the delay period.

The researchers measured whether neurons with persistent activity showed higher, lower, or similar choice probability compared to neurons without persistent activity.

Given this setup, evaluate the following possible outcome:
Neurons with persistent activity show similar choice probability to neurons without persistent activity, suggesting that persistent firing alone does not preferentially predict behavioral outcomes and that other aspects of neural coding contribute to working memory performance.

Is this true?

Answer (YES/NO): NO